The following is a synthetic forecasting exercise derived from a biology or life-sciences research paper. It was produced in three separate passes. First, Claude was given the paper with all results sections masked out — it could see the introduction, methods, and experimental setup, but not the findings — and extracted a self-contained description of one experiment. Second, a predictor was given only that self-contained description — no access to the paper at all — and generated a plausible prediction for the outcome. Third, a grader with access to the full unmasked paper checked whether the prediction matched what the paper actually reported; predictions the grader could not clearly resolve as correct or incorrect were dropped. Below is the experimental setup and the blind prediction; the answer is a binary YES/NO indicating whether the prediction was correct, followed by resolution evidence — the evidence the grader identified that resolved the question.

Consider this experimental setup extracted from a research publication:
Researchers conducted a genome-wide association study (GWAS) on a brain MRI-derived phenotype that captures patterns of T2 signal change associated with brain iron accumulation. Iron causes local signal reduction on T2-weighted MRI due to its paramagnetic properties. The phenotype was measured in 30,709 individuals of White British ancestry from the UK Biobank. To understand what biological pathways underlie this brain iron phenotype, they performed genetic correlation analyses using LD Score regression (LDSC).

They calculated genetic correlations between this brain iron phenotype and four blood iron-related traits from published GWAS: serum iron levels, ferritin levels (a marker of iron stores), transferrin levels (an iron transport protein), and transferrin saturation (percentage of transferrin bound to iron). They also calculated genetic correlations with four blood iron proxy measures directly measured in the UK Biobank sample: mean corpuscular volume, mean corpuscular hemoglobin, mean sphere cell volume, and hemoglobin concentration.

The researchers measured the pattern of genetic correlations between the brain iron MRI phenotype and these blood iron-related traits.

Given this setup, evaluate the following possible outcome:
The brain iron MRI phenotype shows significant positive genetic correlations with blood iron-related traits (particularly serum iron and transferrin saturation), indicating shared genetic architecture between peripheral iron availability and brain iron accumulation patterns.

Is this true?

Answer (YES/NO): NO